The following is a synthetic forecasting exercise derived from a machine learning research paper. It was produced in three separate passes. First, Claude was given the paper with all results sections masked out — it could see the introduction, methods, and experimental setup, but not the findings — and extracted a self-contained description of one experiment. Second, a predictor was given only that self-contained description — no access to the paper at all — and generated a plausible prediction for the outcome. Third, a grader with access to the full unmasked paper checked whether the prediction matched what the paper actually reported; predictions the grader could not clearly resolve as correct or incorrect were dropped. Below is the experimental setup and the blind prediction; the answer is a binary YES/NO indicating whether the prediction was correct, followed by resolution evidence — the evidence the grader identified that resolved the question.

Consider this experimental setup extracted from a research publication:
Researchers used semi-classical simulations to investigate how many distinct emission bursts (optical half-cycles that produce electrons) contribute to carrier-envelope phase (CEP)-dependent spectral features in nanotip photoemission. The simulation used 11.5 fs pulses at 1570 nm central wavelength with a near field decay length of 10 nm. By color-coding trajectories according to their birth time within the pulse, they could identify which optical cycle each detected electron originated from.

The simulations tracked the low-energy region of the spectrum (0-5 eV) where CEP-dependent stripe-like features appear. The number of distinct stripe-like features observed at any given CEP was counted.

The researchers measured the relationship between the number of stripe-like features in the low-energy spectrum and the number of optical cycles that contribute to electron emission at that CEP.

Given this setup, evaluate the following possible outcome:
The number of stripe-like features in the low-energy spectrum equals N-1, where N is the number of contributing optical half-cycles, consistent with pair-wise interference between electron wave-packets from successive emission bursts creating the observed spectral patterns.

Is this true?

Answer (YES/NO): NO